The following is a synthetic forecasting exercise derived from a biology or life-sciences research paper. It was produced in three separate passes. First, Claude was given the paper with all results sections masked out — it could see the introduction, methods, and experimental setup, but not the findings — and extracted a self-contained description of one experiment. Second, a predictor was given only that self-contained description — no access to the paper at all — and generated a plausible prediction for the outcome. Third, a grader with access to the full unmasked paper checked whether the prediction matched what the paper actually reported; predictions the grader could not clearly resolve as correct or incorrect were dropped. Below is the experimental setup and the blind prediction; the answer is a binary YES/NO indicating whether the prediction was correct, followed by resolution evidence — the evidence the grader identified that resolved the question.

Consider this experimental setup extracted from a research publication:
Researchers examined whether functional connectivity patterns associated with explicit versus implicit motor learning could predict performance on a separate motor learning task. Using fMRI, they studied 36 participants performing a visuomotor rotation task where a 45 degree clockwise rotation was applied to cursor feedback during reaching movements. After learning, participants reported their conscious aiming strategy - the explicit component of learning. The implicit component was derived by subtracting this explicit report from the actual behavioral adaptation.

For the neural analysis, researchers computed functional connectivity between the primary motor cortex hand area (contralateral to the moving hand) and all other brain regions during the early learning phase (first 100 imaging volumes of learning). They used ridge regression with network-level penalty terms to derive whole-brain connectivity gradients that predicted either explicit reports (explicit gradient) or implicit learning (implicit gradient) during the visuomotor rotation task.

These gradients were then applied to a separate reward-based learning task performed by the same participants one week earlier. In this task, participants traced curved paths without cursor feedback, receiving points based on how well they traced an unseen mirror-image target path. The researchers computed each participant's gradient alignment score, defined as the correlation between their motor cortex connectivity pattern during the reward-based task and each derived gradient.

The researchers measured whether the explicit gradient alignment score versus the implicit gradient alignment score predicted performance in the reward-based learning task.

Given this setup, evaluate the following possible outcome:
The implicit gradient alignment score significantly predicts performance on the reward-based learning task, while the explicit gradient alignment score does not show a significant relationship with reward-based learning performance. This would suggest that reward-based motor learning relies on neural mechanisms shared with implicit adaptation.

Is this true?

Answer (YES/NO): NO